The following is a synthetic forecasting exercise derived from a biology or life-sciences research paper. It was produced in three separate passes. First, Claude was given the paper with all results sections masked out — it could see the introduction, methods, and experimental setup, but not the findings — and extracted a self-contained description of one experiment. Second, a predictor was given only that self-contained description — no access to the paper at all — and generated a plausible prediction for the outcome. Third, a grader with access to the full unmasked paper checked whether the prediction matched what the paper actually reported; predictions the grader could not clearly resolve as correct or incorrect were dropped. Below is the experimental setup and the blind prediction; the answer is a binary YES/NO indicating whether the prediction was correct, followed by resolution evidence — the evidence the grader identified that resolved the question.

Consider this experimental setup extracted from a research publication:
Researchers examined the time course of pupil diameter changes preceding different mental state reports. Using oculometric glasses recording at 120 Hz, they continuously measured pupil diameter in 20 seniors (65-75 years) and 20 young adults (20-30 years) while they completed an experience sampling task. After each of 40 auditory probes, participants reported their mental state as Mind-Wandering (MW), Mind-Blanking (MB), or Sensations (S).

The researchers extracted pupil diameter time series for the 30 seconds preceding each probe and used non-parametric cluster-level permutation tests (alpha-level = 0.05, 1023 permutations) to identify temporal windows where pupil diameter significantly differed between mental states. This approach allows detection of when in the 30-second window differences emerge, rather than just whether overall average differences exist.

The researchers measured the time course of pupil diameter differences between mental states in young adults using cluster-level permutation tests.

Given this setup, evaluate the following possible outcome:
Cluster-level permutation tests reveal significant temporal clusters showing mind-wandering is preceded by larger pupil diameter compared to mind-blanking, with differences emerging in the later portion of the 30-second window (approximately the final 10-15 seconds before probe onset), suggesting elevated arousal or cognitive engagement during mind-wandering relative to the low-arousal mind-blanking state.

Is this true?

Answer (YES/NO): NO